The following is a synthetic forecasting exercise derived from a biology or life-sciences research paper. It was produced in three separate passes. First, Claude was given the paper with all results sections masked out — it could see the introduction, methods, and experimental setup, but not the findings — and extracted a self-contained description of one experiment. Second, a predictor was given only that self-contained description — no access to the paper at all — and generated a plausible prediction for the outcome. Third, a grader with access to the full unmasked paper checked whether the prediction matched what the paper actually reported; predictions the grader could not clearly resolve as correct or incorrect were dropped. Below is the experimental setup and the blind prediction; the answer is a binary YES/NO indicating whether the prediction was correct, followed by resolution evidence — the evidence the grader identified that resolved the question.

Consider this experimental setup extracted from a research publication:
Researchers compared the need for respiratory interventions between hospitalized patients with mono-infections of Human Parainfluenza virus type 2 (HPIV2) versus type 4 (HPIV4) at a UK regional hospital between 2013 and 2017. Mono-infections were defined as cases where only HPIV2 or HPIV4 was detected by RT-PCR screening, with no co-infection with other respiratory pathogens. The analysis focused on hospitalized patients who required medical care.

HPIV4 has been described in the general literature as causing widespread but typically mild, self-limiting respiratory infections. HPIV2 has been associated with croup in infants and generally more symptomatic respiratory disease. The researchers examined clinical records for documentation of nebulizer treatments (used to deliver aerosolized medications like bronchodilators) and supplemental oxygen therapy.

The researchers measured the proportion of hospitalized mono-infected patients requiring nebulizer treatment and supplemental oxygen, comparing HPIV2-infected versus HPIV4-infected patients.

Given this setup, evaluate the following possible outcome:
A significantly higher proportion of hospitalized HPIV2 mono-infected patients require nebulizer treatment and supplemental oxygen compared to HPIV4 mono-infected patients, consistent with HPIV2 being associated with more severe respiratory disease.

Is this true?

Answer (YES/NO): NO